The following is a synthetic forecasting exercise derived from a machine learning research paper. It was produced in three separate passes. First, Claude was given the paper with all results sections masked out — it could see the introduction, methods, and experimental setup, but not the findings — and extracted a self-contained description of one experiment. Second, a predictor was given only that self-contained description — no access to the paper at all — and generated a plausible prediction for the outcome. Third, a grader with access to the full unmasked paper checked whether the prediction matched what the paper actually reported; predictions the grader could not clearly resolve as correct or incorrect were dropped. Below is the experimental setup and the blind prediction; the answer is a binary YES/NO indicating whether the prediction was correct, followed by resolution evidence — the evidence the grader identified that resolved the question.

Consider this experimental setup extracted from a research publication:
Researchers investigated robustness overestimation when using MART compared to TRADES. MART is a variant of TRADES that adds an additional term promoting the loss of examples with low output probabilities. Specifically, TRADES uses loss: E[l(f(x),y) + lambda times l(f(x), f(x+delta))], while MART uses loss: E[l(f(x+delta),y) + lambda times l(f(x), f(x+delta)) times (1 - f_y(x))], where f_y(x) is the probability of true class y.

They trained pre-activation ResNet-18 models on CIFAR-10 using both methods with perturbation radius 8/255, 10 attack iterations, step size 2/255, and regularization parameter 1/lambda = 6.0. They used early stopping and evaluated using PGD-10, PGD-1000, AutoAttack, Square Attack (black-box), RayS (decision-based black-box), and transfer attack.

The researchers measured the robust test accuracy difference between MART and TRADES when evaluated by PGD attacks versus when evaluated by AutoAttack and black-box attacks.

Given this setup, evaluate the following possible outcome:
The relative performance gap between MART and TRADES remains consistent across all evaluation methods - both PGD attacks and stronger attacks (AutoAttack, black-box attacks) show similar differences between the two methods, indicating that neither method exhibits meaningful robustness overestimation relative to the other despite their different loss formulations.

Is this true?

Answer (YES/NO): NO